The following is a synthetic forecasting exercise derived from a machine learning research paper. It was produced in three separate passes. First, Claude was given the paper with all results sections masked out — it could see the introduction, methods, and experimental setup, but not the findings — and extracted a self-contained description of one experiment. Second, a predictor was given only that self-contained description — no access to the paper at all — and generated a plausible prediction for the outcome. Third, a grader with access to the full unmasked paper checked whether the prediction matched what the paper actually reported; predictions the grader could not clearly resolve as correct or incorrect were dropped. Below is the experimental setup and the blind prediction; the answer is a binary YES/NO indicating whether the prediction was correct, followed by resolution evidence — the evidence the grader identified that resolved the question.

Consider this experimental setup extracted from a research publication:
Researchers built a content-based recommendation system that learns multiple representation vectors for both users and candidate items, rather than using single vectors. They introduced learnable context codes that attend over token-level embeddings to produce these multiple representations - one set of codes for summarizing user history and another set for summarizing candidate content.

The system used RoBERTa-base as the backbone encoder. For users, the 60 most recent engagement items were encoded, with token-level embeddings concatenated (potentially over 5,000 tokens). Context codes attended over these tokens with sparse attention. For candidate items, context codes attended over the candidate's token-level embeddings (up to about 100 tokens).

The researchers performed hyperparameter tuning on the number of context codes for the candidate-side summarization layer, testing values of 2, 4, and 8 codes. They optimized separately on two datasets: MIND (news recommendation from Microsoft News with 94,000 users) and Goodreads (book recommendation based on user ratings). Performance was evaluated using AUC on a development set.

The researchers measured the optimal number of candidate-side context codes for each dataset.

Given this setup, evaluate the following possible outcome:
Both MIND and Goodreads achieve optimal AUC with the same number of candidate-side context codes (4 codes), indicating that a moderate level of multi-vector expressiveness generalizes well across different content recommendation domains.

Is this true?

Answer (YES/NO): YES